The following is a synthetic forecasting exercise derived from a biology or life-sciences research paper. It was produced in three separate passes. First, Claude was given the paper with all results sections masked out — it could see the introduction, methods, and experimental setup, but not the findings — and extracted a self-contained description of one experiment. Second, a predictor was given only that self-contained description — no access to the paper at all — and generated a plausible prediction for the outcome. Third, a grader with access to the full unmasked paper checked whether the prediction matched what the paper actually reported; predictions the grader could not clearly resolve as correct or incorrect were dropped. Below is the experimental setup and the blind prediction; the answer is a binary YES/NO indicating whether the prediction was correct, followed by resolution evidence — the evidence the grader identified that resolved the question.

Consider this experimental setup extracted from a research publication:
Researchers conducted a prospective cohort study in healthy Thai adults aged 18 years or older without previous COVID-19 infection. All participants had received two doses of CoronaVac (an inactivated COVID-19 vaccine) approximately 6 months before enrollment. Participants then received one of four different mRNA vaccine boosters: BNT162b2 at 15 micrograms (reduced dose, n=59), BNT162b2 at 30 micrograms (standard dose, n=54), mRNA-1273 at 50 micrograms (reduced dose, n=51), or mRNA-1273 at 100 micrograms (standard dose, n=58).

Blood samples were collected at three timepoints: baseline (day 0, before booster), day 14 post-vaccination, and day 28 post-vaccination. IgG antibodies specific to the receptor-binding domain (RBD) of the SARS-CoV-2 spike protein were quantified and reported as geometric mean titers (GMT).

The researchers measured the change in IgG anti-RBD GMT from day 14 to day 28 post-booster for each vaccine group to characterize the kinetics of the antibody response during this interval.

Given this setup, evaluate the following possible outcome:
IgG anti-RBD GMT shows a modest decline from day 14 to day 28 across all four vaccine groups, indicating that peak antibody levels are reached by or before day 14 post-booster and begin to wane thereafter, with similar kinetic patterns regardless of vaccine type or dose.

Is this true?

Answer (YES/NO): YES